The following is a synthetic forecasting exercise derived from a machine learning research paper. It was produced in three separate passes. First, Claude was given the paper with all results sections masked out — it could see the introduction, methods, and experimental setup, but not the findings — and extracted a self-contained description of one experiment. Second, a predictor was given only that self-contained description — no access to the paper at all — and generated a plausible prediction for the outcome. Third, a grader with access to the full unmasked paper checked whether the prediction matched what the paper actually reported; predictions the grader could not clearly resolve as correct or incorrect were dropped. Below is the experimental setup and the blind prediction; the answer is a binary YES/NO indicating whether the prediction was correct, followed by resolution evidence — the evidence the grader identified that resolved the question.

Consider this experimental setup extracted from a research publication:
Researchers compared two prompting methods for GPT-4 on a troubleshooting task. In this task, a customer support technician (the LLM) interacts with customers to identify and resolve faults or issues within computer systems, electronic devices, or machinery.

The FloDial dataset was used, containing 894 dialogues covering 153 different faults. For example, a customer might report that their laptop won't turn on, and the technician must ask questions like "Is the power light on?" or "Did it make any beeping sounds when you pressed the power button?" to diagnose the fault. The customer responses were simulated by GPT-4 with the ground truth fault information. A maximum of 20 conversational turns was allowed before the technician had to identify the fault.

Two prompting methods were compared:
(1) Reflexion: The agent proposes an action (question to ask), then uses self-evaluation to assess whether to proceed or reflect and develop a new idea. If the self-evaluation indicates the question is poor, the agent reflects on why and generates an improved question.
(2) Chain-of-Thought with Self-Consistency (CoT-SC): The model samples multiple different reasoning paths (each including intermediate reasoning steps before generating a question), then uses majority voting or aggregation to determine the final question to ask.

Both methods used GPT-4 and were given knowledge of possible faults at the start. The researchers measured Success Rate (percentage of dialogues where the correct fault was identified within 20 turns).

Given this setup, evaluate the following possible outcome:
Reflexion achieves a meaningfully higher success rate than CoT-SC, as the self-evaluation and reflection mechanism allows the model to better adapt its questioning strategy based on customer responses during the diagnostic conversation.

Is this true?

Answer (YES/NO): NO